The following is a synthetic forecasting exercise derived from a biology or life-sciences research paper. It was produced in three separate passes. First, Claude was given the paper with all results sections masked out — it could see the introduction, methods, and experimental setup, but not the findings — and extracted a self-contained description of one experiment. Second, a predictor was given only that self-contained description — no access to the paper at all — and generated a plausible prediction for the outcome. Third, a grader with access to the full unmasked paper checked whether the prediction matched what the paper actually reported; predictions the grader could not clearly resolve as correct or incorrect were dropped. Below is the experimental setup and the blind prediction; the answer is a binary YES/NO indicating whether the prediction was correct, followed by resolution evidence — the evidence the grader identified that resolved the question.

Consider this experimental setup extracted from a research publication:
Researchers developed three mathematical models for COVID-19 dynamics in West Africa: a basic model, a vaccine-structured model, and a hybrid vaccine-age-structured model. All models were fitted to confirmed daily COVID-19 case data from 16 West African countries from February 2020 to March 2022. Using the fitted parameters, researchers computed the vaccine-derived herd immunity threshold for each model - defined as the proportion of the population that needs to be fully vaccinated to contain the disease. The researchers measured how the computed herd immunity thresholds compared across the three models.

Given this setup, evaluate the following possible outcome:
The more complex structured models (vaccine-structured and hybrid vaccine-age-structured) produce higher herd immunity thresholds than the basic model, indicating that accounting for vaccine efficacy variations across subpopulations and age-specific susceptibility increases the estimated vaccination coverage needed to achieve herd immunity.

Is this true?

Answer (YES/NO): NO